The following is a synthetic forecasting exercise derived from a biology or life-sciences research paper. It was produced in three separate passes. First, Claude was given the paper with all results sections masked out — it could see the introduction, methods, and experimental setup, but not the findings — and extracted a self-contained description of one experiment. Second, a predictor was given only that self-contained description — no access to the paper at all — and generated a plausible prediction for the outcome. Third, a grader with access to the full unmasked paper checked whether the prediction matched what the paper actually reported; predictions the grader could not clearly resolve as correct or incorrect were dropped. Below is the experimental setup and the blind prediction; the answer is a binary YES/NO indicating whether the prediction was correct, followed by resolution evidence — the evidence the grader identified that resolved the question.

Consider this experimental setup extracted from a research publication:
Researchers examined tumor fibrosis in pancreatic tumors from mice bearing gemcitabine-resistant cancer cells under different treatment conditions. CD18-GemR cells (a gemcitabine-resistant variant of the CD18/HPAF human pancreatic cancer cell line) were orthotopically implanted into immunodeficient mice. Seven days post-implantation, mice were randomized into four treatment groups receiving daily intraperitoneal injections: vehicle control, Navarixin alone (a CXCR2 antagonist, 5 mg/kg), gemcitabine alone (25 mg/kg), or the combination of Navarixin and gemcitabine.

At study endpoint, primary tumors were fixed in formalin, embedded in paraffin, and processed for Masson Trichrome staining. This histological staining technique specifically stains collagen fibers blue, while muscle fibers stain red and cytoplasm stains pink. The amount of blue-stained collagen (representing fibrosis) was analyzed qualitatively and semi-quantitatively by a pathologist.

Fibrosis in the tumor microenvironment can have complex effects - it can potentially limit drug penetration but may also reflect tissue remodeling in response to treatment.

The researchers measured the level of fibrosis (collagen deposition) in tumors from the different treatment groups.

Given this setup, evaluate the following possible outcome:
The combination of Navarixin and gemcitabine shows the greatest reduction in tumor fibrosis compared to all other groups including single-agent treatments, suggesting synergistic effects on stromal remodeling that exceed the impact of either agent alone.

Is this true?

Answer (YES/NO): NO